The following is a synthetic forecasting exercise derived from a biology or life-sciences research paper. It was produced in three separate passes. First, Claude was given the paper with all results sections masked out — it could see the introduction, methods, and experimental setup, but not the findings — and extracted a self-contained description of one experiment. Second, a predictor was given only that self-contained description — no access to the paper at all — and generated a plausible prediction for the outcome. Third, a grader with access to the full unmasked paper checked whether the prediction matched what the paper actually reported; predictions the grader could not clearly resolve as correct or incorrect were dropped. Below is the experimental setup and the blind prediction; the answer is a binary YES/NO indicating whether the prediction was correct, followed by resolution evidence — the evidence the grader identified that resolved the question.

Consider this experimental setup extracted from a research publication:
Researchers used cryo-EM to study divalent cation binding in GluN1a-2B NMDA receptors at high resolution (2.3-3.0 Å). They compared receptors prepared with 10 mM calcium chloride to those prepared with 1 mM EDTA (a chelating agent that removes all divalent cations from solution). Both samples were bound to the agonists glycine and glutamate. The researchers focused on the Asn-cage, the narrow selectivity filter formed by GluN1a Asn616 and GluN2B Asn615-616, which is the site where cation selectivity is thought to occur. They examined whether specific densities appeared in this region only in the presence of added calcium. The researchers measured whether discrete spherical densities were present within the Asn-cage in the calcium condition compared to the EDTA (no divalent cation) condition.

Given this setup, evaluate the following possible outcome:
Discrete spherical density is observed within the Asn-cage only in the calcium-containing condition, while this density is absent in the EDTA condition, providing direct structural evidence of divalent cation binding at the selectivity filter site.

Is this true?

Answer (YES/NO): YES